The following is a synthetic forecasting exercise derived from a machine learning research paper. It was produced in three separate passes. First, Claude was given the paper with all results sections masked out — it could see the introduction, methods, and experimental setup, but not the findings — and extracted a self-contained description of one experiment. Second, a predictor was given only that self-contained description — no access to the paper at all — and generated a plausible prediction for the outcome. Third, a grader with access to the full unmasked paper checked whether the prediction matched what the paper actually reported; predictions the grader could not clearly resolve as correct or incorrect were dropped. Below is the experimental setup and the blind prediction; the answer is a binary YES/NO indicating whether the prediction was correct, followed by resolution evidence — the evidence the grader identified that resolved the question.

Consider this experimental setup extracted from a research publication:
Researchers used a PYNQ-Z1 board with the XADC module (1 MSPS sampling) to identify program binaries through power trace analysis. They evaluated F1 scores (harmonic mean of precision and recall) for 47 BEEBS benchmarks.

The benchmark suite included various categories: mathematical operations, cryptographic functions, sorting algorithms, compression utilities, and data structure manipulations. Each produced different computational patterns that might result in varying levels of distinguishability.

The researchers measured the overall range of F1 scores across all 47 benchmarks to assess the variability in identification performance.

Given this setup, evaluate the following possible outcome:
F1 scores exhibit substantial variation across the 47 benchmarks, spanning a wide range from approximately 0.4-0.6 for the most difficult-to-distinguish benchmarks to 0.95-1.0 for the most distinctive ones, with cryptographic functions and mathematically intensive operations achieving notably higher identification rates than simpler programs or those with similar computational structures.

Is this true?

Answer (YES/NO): NO